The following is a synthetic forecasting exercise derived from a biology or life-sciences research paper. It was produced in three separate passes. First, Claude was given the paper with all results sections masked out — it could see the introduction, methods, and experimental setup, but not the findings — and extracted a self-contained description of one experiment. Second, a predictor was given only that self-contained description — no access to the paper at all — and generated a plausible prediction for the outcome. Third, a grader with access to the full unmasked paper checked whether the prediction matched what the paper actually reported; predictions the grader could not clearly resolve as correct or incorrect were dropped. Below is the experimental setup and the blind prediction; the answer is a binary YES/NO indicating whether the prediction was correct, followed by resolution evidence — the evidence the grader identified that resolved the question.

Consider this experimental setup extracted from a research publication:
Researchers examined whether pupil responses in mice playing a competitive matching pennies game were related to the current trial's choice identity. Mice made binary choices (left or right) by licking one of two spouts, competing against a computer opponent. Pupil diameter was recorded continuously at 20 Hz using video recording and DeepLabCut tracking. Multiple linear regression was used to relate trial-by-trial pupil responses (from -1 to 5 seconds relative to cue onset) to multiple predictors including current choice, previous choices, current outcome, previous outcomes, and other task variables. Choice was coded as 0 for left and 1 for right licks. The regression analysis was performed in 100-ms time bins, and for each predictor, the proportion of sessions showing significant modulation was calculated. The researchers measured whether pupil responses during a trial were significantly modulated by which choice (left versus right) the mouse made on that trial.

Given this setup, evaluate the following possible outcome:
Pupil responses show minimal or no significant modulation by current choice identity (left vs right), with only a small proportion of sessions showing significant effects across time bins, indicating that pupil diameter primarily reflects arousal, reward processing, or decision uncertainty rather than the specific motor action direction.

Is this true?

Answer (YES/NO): NO